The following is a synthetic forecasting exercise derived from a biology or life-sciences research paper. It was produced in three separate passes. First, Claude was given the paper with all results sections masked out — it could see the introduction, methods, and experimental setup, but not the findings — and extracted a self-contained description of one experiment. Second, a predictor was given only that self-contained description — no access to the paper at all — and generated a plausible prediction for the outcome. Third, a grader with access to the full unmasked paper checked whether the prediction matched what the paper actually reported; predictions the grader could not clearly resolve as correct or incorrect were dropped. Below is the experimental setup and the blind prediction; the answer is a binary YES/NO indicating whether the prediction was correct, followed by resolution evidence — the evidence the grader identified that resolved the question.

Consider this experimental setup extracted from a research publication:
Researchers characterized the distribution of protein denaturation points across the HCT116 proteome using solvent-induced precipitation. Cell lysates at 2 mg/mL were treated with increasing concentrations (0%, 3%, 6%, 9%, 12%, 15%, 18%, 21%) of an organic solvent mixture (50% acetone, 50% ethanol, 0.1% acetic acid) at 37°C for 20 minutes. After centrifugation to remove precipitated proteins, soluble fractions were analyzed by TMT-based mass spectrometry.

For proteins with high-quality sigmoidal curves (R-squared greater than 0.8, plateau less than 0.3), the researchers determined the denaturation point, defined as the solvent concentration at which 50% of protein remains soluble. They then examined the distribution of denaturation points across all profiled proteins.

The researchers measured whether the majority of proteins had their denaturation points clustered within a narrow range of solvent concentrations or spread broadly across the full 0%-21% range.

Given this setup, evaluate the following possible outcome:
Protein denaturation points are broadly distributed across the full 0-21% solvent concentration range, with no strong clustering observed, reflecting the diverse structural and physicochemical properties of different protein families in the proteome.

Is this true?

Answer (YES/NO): NO